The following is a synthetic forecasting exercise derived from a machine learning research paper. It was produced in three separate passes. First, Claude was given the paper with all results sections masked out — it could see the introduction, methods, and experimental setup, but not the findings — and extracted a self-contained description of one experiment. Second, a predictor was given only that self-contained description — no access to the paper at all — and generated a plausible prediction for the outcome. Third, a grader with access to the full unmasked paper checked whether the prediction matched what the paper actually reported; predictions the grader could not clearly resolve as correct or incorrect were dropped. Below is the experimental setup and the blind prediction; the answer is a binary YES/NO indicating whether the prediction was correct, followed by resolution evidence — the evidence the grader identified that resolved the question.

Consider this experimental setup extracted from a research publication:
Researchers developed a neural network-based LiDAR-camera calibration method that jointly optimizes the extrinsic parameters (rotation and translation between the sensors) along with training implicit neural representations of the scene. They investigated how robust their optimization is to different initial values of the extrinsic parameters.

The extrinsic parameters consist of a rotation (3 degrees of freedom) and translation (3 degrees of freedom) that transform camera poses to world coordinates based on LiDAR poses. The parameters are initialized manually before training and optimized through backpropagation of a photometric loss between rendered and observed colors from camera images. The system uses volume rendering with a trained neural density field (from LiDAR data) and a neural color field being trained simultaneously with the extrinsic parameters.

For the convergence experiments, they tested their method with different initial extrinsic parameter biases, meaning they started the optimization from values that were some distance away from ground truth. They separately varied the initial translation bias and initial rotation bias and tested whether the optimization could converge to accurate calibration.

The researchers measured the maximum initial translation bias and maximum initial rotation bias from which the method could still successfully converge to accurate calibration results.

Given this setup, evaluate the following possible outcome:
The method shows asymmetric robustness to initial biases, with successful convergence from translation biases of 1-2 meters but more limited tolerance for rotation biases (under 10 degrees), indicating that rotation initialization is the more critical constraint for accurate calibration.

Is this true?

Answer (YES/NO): NO